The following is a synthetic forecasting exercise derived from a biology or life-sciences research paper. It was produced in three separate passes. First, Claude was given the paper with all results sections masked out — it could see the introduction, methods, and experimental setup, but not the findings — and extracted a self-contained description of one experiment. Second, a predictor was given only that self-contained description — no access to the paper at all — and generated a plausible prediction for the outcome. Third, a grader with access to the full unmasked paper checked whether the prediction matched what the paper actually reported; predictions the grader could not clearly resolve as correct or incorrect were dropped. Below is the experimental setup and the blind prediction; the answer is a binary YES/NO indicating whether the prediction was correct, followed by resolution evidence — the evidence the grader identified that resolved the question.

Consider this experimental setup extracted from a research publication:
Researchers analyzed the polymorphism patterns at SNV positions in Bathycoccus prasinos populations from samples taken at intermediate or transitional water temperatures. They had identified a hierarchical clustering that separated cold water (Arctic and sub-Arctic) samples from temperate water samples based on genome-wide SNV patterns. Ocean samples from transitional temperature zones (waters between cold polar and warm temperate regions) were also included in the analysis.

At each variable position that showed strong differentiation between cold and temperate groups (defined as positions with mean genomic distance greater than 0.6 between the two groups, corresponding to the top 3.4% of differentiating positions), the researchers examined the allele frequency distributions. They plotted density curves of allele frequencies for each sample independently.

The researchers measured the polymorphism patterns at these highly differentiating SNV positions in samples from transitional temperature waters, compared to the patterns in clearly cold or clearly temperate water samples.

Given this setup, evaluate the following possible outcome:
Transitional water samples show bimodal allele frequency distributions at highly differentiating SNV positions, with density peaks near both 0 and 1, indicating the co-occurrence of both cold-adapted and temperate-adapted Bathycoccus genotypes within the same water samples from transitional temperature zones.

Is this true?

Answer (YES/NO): NO